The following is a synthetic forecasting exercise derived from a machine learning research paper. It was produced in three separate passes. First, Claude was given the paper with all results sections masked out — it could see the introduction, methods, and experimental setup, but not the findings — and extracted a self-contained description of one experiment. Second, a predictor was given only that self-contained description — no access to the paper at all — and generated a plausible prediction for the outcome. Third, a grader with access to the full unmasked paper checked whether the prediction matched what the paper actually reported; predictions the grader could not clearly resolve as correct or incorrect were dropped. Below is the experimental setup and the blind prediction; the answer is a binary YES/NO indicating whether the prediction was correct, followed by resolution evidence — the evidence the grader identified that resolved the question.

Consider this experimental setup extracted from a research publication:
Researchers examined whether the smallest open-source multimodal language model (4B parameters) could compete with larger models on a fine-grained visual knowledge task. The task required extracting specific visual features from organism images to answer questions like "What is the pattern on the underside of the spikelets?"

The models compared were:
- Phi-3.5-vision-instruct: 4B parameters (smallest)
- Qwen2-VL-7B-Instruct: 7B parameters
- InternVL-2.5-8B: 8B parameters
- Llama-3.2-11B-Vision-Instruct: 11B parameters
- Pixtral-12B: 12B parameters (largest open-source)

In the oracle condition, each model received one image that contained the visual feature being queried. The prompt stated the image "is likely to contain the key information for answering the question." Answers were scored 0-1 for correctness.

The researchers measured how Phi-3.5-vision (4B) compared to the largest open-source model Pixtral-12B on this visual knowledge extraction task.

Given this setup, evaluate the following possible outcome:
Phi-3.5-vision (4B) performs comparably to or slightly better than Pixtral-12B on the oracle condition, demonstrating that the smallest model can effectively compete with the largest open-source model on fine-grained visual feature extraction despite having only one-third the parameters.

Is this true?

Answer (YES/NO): NO